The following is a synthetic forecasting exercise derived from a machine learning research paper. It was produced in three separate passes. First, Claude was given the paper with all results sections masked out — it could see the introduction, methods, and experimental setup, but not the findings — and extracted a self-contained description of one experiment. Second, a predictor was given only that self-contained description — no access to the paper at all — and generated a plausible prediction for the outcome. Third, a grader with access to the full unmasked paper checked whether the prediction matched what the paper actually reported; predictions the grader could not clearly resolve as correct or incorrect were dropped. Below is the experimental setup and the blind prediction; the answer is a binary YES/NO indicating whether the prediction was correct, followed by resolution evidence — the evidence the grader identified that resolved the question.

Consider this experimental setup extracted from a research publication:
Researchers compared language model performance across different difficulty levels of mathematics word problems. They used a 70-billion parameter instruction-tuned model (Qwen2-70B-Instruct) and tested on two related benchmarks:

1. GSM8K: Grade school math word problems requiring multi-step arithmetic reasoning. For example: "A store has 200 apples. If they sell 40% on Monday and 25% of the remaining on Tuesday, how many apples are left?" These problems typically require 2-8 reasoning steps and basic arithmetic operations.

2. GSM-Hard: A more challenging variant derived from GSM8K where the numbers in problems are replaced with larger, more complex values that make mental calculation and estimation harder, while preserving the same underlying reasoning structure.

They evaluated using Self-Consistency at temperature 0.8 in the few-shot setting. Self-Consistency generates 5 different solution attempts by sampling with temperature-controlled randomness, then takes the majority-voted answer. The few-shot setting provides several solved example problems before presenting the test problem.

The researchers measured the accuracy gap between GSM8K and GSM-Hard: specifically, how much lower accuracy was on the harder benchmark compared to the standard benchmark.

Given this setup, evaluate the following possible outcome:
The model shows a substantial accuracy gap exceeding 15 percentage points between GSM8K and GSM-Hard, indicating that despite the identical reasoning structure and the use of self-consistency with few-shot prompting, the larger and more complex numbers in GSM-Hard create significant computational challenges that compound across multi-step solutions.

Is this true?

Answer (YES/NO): YES